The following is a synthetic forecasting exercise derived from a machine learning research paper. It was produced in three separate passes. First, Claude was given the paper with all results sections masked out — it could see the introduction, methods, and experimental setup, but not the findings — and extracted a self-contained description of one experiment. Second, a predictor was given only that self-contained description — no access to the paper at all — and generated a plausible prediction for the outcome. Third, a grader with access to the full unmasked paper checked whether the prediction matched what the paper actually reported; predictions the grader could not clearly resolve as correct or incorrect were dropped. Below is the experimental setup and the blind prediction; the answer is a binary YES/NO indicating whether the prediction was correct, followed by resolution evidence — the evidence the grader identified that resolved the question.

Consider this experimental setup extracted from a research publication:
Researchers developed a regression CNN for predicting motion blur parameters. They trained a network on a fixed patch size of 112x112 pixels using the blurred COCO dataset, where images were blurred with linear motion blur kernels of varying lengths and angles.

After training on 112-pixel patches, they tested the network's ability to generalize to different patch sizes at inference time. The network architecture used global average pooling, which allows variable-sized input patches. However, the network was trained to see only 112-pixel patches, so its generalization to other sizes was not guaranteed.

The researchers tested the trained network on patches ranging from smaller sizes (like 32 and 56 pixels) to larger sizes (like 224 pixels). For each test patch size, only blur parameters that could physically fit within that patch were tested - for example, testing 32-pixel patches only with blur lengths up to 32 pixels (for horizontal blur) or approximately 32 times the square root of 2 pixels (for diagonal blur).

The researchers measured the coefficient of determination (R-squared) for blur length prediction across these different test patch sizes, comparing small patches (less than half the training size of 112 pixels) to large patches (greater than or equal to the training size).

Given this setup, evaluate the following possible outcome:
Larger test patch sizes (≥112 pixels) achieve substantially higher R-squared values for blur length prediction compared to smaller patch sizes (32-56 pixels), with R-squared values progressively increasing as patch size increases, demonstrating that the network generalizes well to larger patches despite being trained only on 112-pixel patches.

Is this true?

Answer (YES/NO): YES